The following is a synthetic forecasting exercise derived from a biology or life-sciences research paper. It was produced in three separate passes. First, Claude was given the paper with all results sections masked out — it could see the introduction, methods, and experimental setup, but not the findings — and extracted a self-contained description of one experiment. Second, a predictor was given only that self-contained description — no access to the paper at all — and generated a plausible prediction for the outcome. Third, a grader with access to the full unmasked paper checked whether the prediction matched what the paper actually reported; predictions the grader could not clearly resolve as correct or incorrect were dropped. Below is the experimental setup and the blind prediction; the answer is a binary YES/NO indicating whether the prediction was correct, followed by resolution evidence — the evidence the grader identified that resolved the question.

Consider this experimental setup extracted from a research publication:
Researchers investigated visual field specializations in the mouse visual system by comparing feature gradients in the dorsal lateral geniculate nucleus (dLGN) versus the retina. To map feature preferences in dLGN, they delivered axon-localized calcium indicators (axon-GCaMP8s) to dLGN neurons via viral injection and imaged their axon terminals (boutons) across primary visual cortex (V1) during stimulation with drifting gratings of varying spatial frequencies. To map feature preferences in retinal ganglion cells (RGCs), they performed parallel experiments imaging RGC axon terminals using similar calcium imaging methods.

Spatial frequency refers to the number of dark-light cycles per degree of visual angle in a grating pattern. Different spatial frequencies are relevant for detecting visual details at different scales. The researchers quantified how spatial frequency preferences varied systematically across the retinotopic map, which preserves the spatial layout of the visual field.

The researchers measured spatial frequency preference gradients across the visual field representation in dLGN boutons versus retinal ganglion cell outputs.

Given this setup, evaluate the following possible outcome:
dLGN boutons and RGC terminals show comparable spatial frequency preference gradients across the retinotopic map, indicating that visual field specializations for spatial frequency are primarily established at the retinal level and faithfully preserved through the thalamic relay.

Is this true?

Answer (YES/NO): NO